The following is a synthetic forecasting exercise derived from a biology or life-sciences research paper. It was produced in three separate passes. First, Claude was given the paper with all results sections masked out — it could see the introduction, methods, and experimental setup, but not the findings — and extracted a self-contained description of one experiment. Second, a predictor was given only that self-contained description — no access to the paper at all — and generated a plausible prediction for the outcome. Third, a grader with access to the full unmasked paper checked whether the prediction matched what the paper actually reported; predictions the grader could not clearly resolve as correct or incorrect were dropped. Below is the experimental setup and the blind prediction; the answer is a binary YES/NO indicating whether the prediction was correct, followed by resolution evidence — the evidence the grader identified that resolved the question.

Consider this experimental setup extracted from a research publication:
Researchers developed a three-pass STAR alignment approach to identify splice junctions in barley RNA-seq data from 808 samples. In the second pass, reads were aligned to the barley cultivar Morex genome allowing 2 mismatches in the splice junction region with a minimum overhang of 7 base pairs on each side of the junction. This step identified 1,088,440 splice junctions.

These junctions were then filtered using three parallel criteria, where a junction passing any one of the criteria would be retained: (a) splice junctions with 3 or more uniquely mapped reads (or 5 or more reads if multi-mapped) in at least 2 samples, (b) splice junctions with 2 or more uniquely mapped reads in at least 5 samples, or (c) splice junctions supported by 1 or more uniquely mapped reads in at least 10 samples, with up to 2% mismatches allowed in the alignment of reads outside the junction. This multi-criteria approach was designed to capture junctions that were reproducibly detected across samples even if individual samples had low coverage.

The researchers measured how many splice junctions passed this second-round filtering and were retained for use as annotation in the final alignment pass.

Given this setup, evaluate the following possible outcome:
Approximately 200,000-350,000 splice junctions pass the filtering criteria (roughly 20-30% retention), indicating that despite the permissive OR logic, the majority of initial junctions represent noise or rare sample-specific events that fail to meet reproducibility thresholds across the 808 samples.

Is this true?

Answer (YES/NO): YES